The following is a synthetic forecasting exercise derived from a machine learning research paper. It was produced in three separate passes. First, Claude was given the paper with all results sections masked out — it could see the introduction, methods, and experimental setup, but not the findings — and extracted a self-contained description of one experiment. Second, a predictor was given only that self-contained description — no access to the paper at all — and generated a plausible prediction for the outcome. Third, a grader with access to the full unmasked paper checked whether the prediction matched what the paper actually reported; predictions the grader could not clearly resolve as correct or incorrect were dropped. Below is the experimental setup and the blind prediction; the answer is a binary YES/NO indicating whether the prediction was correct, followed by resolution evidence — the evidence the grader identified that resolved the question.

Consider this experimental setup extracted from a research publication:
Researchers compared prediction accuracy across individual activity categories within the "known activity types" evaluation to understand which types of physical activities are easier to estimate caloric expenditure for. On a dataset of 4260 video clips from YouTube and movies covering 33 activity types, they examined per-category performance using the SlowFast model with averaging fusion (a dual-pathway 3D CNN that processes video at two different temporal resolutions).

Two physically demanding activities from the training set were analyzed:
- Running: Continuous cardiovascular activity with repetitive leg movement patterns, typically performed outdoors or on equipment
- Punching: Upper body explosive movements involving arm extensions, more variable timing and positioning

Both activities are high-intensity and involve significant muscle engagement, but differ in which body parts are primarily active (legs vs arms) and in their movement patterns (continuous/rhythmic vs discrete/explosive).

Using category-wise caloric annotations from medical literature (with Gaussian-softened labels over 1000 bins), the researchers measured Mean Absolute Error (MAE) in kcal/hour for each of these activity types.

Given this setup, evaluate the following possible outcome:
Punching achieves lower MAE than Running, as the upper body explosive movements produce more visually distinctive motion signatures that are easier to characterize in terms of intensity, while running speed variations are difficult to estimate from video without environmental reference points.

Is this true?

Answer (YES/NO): YES